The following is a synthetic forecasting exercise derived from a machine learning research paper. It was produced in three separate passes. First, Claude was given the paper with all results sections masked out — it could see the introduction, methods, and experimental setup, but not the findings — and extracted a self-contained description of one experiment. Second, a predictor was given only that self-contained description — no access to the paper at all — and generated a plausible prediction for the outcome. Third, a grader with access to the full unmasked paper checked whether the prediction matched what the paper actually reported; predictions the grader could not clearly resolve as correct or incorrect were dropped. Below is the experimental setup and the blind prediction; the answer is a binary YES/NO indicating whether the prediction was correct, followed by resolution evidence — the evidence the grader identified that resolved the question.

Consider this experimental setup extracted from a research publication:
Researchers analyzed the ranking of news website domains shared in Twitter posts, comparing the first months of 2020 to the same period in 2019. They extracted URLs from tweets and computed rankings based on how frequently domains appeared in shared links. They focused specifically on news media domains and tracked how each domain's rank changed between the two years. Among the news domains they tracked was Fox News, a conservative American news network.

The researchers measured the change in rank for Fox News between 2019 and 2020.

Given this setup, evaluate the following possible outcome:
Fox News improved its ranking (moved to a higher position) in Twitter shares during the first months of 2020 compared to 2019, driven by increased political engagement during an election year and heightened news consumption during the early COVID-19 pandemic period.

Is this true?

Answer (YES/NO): YES